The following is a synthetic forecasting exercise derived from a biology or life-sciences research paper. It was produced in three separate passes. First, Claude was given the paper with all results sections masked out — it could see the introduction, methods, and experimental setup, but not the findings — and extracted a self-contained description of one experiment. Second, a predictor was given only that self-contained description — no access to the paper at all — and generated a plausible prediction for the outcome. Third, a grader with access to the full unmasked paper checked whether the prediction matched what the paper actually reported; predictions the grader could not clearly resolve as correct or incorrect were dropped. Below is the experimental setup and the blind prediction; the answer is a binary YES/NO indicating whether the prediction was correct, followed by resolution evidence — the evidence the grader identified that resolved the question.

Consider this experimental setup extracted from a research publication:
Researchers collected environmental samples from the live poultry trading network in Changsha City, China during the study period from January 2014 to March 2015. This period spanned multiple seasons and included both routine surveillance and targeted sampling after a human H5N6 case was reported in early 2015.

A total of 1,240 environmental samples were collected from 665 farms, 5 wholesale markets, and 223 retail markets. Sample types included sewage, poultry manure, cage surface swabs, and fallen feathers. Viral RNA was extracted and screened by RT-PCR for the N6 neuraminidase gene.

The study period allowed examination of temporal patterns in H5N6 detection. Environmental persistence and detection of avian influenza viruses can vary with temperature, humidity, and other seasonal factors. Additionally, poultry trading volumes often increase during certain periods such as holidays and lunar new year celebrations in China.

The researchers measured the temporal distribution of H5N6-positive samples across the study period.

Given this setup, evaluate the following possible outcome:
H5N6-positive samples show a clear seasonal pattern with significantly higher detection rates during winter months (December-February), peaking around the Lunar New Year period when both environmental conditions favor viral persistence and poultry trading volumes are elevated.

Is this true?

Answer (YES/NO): NO